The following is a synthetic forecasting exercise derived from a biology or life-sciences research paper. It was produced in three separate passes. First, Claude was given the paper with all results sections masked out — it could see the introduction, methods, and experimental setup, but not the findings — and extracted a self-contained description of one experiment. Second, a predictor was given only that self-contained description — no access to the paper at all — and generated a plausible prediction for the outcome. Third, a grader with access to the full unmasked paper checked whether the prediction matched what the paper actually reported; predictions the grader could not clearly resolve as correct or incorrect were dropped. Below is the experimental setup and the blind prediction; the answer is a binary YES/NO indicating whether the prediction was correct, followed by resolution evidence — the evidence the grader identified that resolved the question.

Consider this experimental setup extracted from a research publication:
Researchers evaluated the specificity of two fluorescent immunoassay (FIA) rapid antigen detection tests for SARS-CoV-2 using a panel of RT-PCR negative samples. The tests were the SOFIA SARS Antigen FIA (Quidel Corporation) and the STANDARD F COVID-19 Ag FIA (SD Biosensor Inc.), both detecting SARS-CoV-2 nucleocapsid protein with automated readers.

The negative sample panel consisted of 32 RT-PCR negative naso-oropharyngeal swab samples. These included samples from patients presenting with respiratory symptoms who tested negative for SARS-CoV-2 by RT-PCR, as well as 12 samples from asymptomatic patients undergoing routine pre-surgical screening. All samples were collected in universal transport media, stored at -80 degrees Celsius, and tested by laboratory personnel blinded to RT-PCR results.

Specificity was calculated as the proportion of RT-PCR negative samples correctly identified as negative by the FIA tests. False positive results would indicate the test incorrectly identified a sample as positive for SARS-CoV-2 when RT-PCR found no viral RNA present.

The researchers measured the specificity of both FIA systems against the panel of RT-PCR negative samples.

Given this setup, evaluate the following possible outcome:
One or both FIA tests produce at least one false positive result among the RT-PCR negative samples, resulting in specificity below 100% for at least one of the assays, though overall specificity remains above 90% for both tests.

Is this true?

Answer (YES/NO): YES